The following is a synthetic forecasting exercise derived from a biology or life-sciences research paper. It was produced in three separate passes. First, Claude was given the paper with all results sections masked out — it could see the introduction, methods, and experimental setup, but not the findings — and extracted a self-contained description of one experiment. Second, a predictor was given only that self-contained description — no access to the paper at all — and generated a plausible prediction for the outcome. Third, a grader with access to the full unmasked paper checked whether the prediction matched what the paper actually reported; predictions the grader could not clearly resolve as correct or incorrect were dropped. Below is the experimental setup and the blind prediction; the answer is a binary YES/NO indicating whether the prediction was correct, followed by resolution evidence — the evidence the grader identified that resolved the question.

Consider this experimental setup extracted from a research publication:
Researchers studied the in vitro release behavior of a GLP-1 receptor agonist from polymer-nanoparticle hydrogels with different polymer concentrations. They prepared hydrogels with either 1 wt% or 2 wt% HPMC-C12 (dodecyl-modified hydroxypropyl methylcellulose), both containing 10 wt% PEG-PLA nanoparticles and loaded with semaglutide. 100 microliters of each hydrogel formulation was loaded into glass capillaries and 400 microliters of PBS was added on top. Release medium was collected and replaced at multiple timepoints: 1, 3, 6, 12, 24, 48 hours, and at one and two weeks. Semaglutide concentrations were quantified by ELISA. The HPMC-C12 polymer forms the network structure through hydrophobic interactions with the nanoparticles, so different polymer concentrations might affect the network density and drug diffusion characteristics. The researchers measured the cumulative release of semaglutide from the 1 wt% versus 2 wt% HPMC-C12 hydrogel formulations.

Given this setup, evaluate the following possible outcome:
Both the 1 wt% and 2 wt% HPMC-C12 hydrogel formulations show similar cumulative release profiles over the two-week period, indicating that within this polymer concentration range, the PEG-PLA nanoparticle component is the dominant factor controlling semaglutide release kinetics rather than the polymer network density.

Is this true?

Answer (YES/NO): YES